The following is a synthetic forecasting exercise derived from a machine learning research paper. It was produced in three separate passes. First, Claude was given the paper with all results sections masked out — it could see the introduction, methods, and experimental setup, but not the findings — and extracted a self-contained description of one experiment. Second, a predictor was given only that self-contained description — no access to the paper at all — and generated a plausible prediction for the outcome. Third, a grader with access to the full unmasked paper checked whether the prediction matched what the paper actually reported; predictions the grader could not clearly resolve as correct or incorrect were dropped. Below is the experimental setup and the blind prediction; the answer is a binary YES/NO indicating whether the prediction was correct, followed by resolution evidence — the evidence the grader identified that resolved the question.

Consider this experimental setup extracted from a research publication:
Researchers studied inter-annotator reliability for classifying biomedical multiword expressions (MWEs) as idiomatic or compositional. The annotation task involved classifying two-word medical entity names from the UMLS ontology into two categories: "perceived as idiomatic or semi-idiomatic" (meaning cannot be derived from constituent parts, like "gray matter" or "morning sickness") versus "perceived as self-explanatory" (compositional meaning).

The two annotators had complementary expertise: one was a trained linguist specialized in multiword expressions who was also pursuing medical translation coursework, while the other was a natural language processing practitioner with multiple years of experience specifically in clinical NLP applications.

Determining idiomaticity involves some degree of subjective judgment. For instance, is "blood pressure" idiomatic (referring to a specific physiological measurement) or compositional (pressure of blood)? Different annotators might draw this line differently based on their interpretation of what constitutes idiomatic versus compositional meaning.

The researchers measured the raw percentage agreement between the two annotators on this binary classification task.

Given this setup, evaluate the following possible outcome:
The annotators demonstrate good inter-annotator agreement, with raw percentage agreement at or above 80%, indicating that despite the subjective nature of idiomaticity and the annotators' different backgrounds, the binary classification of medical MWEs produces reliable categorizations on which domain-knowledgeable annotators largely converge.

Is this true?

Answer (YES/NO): YES